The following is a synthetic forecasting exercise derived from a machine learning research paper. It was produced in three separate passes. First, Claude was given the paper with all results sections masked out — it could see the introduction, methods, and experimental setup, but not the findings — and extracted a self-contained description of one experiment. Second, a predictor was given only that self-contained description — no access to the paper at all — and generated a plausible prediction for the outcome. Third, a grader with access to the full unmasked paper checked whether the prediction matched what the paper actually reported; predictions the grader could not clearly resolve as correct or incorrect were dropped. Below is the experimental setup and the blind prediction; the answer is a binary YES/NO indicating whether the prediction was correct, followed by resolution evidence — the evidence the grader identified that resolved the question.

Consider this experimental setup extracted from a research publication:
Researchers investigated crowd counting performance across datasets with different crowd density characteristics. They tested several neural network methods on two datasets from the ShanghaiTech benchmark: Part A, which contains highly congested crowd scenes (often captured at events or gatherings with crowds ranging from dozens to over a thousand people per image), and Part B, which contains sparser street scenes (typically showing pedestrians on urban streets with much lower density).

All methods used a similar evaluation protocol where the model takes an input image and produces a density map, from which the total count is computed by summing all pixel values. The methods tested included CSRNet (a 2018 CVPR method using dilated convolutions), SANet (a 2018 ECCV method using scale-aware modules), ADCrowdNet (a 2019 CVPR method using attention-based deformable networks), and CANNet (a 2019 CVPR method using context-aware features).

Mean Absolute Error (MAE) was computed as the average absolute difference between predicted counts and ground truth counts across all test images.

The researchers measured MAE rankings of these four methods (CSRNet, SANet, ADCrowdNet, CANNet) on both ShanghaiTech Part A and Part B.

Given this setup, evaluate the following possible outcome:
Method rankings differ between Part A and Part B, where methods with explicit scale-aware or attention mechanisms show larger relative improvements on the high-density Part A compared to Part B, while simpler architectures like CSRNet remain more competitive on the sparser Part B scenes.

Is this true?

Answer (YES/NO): NO